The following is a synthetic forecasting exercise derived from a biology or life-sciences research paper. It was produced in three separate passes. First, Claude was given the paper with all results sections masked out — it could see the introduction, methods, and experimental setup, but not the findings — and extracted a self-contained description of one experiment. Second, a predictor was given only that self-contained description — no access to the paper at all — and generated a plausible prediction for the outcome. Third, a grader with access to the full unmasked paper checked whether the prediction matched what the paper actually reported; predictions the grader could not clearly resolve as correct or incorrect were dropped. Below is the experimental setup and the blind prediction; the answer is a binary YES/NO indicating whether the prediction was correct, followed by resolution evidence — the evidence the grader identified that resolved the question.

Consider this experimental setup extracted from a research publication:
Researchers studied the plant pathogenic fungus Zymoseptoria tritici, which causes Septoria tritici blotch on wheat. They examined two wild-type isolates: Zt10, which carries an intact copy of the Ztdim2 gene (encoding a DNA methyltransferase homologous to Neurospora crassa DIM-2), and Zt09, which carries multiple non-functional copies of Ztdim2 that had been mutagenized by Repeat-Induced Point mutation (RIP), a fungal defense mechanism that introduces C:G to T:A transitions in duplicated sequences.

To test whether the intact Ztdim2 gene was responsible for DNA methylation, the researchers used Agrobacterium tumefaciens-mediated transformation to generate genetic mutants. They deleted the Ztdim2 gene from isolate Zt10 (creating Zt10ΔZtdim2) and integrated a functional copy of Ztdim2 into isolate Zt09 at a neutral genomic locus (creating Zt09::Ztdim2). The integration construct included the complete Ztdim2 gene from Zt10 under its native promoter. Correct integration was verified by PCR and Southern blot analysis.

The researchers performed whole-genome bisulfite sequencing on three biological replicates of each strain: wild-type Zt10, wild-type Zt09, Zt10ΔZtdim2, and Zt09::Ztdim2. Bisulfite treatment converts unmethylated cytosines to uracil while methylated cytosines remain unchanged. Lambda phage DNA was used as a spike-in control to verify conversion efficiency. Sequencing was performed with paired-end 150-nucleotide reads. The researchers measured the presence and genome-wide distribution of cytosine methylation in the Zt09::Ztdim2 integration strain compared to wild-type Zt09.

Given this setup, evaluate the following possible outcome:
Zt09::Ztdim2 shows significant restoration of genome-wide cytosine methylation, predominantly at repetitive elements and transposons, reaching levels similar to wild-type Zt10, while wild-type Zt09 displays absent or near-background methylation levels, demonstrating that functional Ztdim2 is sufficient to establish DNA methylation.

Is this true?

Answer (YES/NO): NO